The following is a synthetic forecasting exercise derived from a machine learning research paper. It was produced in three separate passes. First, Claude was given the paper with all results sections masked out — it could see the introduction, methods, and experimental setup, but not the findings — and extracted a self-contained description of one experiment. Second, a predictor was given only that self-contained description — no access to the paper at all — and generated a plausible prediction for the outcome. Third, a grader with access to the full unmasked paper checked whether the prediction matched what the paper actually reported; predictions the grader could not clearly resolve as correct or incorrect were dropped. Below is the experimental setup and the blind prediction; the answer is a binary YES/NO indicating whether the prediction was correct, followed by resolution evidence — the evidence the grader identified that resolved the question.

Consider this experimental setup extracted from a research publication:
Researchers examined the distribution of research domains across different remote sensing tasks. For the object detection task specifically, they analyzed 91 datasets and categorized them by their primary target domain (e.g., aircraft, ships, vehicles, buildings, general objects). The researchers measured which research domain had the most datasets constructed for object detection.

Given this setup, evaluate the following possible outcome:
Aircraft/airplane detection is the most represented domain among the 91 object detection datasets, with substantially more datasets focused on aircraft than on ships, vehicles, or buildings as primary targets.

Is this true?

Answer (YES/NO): NO